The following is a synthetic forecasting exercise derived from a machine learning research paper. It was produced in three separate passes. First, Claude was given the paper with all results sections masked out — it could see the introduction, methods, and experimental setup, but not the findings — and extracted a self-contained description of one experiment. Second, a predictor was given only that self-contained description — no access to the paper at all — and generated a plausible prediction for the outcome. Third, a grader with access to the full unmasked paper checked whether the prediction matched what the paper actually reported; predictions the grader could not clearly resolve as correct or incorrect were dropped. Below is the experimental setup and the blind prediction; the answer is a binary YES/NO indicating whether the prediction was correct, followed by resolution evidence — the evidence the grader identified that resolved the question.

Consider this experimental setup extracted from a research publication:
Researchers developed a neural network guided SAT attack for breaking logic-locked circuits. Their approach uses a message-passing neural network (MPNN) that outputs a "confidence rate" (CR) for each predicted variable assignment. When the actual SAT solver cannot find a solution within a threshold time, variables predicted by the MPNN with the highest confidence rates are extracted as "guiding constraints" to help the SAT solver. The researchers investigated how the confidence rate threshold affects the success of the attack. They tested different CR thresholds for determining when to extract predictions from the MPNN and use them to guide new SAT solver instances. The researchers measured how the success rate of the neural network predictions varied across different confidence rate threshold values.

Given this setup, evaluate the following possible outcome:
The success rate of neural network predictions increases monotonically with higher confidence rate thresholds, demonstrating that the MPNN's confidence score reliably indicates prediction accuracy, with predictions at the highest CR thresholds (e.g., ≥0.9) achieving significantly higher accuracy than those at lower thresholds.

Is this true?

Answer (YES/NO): NO